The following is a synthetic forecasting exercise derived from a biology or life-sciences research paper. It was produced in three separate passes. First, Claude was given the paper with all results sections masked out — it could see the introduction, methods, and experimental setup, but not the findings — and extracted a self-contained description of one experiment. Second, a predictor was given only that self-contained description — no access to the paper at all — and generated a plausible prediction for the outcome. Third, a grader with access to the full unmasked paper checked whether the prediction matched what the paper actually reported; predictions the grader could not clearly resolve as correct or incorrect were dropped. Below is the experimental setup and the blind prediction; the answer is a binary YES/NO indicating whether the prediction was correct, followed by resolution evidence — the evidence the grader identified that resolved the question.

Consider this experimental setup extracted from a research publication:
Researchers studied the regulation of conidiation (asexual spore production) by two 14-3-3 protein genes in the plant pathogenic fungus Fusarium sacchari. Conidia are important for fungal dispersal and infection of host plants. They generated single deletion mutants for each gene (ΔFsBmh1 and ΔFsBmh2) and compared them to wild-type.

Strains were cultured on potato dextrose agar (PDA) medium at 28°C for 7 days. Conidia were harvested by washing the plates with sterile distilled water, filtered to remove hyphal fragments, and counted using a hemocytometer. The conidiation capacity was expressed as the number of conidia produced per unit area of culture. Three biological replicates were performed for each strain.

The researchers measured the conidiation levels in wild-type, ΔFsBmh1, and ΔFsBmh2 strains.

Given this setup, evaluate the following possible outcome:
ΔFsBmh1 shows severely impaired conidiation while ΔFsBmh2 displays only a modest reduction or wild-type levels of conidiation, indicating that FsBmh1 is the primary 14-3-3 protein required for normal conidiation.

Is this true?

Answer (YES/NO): NO